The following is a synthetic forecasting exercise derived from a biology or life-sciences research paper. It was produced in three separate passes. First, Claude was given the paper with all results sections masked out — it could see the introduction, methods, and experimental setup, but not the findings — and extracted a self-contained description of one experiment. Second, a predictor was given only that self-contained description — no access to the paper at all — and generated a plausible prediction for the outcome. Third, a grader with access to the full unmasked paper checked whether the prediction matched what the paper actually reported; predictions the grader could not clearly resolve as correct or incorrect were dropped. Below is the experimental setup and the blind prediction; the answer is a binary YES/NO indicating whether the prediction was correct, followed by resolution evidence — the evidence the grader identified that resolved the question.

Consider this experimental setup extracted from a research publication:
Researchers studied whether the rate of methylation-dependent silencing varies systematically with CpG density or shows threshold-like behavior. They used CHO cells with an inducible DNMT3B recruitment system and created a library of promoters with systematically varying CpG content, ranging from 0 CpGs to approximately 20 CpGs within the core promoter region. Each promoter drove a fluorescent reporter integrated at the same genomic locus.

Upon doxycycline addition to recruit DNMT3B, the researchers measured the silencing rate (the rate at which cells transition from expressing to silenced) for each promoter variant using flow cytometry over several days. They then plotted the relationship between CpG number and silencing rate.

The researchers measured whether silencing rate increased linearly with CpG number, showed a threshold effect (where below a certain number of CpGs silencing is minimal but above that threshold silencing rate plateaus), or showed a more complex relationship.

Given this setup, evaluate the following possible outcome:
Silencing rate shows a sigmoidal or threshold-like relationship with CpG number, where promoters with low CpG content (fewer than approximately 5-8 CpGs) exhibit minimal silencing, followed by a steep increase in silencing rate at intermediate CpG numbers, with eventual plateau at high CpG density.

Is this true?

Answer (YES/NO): NO